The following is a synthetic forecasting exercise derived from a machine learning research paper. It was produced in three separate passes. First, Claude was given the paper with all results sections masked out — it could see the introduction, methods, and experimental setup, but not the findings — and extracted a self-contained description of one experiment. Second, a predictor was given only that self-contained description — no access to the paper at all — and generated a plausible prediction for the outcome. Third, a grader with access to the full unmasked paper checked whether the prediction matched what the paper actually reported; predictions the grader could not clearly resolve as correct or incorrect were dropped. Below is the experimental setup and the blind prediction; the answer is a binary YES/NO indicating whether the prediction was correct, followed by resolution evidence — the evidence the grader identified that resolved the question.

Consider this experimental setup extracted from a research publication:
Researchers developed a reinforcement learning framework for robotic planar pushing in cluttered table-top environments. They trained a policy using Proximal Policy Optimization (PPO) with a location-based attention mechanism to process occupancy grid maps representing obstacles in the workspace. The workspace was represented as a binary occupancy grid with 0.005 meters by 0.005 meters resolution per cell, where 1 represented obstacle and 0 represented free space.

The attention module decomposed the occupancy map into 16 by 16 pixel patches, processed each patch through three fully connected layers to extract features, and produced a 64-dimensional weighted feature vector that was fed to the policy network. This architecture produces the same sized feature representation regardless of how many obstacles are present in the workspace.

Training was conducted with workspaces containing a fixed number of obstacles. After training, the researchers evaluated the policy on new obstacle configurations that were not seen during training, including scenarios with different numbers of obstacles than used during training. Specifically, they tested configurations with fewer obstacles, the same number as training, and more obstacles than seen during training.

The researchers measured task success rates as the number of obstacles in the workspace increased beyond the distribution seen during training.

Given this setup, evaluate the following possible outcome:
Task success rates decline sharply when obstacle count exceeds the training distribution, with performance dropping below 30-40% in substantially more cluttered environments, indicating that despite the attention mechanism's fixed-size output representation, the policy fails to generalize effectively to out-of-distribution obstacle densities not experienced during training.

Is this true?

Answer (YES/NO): NO